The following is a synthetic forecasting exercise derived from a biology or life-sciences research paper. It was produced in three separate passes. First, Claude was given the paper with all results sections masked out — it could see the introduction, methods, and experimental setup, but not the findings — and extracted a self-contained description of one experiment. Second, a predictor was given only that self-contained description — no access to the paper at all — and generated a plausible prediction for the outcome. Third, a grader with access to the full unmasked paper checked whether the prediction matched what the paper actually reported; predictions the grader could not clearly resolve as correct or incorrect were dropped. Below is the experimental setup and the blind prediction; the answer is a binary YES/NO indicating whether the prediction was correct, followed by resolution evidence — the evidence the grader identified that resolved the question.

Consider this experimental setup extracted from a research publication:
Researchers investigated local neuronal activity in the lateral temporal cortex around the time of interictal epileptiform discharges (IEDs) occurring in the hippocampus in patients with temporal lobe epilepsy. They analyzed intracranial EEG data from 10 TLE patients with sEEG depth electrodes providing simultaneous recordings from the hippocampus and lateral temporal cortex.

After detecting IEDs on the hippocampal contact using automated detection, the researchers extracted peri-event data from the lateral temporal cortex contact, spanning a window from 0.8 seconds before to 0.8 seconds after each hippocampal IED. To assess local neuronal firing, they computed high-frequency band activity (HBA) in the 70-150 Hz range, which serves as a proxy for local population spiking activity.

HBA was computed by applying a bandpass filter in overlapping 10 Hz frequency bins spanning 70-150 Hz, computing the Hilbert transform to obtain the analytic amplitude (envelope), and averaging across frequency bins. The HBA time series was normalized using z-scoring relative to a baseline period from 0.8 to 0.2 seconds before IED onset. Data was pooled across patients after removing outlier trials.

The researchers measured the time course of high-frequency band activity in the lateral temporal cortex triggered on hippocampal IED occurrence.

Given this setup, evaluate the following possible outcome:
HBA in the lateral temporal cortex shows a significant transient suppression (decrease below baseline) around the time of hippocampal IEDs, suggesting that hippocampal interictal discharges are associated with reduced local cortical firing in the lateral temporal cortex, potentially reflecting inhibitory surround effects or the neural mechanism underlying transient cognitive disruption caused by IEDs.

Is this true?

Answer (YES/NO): NO